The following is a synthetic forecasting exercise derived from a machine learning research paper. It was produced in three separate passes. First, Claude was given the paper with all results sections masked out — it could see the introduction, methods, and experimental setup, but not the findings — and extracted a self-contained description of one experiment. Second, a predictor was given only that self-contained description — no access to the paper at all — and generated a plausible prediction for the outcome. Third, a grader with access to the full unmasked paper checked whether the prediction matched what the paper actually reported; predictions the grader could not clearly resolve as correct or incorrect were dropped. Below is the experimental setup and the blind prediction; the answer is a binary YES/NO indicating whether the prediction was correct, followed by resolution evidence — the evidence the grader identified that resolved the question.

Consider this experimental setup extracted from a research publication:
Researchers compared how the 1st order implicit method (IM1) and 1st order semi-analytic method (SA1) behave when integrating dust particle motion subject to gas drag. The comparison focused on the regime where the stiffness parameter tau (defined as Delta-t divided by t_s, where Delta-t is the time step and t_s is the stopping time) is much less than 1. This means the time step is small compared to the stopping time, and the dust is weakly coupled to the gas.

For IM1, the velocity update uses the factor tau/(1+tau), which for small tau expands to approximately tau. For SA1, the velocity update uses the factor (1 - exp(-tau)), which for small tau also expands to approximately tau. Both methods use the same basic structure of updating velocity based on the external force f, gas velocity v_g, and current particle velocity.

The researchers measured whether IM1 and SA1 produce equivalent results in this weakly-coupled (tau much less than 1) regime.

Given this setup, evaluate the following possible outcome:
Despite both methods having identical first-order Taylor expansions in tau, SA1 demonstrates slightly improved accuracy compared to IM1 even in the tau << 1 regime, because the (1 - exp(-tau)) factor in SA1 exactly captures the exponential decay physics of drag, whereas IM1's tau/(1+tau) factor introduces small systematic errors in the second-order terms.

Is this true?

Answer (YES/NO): NO